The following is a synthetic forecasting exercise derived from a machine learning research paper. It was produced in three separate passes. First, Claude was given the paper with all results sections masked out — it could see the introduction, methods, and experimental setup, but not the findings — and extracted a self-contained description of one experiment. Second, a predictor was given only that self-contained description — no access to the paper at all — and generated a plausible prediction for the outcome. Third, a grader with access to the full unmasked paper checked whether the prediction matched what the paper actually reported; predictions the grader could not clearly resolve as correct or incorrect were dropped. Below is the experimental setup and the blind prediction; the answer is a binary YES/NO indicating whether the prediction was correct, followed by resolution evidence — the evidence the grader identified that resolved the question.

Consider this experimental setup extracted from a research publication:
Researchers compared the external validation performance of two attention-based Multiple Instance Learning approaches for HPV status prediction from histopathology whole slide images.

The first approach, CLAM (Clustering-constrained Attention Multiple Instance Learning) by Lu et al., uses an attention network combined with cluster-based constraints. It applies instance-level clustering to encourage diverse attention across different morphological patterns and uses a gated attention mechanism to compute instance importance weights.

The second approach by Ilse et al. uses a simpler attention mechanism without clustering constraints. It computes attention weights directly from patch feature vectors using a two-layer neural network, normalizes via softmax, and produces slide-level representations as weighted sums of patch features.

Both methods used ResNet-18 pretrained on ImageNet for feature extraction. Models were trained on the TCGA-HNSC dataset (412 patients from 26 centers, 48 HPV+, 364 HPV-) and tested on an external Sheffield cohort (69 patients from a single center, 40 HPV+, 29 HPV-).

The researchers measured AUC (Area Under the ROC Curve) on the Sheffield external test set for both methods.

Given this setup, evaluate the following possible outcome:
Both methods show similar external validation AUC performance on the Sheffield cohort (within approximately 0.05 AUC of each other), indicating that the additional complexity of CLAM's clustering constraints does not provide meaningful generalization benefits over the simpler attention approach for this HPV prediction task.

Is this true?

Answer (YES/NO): NO